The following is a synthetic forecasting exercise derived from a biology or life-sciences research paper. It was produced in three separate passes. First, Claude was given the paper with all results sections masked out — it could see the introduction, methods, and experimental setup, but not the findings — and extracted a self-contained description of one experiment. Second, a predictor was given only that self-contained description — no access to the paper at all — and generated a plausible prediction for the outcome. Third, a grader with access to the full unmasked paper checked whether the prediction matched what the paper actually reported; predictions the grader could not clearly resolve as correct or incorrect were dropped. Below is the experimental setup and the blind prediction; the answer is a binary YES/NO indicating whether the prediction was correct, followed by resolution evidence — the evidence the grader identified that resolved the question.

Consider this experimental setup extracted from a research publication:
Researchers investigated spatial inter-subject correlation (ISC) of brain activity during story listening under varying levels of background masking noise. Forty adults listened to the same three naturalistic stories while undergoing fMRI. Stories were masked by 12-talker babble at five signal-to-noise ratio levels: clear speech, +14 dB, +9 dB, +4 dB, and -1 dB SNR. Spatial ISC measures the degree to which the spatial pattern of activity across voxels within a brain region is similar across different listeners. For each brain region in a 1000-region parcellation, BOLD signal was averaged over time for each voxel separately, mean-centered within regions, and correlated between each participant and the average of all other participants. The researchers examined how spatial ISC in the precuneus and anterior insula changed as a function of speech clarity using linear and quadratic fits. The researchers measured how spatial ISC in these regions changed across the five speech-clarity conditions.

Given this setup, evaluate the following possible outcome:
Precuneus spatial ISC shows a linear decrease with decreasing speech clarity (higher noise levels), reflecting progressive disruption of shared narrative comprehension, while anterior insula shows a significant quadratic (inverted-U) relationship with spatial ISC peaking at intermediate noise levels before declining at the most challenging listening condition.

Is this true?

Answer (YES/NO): NO